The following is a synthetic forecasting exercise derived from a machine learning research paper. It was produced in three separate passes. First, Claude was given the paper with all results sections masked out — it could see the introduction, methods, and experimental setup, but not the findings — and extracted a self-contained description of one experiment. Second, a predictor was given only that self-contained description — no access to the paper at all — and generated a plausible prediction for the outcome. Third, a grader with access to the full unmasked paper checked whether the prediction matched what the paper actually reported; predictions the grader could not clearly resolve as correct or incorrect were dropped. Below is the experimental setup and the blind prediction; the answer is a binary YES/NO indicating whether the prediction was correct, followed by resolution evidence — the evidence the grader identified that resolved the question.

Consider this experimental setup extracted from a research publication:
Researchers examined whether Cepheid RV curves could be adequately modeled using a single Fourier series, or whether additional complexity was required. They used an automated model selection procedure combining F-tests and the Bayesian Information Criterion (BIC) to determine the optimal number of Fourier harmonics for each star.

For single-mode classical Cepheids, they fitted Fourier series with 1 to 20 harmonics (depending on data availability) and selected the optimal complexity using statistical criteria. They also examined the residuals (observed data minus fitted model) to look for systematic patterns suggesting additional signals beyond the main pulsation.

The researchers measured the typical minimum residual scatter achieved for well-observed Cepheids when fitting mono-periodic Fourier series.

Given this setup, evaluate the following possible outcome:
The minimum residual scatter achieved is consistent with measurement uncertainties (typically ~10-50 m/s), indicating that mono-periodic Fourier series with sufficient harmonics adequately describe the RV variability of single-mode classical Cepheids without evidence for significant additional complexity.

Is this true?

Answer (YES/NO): NO